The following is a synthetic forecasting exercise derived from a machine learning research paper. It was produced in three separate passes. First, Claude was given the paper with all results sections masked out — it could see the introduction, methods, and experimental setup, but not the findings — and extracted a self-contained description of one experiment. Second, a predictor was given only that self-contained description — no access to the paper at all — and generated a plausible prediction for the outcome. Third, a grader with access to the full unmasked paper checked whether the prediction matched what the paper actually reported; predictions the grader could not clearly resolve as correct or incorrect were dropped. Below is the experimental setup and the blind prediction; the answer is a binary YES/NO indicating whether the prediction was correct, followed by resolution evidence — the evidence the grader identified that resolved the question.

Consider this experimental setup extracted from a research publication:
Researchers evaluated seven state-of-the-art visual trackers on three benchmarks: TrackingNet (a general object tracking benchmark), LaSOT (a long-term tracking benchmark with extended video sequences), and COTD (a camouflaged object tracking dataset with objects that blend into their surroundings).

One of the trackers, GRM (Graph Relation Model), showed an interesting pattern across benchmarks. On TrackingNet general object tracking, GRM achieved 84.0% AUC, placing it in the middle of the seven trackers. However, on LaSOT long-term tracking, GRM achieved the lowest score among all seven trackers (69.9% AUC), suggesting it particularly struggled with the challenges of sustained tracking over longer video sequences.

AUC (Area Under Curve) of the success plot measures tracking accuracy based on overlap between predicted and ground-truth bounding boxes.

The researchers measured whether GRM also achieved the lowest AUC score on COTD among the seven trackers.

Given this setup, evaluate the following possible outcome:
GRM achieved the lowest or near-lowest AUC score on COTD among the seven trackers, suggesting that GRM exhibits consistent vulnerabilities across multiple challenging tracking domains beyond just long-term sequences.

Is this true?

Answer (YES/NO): NO